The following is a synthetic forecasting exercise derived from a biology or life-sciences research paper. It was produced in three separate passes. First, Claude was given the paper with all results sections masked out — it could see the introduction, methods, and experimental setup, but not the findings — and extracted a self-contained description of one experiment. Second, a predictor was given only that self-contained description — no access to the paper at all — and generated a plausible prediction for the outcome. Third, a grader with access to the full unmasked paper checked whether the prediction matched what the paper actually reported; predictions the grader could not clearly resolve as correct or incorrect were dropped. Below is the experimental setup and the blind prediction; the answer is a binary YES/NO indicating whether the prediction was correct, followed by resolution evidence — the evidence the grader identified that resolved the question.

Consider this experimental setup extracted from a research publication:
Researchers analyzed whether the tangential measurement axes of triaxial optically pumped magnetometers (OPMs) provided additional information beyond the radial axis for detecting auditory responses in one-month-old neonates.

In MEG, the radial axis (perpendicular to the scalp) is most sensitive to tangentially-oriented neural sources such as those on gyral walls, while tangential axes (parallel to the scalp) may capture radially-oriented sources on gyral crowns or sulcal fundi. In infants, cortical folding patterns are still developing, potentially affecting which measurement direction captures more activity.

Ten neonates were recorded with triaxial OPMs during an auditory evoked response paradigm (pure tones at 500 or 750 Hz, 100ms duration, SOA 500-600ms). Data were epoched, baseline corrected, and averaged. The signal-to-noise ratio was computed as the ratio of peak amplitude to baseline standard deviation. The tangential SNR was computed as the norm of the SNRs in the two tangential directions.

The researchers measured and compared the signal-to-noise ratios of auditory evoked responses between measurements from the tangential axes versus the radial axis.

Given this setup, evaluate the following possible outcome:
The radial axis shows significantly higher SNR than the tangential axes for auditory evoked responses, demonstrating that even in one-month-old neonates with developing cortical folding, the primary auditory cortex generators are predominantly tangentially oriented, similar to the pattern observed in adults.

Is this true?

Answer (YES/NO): NO